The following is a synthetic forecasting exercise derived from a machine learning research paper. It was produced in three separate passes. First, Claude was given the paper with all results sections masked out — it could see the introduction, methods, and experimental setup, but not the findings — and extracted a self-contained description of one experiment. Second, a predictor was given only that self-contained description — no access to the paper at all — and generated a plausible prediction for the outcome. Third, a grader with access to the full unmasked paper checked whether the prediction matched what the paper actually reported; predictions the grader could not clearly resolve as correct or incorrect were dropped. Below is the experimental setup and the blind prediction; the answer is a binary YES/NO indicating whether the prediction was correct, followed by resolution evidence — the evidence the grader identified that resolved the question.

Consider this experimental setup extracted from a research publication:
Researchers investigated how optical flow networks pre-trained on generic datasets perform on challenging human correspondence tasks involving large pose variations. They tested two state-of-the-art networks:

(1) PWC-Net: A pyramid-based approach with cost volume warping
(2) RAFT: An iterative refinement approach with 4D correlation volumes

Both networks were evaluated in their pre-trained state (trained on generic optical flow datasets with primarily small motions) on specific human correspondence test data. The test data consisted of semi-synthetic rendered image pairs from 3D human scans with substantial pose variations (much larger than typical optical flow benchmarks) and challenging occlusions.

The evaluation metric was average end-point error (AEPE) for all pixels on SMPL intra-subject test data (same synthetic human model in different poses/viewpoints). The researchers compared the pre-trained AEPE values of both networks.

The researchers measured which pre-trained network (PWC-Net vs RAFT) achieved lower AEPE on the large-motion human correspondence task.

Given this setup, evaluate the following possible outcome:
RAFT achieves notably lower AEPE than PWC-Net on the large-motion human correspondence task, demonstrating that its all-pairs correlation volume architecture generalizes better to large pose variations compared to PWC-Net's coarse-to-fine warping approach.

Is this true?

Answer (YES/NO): YES